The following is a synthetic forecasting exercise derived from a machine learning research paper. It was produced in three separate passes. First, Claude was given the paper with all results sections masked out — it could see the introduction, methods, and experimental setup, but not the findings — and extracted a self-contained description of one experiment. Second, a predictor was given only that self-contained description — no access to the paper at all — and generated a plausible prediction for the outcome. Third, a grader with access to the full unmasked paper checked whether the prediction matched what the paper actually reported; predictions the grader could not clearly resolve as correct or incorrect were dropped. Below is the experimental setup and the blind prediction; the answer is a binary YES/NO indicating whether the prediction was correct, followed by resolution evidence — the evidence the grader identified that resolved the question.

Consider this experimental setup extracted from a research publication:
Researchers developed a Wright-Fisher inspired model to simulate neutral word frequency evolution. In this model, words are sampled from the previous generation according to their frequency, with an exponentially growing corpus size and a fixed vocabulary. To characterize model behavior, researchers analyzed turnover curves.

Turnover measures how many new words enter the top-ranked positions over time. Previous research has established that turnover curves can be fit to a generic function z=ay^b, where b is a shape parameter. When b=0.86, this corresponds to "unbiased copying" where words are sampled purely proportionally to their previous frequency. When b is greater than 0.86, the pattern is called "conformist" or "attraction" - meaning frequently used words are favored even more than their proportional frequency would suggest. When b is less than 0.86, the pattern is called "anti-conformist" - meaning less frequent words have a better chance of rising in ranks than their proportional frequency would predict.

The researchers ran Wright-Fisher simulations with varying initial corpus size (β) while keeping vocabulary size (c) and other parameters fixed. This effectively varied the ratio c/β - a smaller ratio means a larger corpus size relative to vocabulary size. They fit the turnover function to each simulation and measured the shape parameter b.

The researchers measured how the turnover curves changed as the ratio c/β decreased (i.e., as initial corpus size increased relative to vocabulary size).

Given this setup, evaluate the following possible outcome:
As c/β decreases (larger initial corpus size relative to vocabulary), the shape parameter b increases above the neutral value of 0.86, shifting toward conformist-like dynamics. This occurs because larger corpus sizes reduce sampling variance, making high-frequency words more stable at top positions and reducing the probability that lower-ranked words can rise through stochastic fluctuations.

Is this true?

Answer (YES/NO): YES